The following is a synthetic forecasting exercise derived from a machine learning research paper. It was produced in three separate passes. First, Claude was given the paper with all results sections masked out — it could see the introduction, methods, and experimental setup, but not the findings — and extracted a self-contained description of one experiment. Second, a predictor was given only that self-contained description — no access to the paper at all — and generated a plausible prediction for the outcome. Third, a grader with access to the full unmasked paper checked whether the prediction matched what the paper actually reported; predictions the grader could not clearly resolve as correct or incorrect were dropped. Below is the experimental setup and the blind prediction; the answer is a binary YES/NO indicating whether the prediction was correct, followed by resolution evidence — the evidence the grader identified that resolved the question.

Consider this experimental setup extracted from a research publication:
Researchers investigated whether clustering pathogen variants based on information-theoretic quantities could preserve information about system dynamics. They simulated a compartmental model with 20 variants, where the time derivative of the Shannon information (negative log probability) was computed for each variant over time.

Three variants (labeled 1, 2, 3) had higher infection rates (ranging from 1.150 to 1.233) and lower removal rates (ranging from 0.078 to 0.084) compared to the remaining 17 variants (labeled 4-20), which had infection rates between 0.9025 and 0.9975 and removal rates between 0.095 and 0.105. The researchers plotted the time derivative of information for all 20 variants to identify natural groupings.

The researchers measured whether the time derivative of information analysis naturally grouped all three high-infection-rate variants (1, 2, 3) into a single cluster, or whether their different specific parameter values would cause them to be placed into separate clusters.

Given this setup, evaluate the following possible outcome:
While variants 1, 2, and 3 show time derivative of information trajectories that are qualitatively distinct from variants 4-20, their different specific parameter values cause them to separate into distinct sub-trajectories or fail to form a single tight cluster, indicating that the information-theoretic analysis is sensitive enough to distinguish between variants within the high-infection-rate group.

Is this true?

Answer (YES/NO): NO